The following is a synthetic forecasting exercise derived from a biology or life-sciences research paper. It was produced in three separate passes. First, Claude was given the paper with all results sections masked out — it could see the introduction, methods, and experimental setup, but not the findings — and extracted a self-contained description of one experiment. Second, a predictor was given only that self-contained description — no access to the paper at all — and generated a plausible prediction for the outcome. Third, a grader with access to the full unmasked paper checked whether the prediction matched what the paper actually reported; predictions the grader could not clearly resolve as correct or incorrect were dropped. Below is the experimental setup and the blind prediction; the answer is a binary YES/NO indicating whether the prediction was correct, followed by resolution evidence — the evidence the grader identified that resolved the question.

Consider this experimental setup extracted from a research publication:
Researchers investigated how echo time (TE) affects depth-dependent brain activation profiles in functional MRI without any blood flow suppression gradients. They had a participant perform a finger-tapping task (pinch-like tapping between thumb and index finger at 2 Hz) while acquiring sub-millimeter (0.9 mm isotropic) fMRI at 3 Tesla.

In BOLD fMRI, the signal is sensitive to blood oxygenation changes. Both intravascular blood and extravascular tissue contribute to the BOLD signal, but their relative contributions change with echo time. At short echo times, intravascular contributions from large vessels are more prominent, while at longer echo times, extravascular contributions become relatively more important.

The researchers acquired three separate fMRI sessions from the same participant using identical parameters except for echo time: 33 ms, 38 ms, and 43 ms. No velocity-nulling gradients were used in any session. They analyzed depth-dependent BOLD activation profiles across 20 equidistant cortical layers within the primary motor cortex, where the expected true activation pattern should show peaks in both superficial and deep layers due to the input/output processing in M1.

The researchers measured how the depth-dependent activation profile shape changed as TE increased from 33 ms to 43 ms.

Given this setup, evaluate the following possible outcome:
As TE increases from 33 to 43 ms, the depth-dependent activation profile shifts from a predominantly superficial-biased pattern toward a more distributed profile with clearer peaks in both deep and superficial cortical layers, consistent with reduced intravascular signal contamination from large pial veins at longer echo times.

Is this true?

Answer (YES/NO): NO